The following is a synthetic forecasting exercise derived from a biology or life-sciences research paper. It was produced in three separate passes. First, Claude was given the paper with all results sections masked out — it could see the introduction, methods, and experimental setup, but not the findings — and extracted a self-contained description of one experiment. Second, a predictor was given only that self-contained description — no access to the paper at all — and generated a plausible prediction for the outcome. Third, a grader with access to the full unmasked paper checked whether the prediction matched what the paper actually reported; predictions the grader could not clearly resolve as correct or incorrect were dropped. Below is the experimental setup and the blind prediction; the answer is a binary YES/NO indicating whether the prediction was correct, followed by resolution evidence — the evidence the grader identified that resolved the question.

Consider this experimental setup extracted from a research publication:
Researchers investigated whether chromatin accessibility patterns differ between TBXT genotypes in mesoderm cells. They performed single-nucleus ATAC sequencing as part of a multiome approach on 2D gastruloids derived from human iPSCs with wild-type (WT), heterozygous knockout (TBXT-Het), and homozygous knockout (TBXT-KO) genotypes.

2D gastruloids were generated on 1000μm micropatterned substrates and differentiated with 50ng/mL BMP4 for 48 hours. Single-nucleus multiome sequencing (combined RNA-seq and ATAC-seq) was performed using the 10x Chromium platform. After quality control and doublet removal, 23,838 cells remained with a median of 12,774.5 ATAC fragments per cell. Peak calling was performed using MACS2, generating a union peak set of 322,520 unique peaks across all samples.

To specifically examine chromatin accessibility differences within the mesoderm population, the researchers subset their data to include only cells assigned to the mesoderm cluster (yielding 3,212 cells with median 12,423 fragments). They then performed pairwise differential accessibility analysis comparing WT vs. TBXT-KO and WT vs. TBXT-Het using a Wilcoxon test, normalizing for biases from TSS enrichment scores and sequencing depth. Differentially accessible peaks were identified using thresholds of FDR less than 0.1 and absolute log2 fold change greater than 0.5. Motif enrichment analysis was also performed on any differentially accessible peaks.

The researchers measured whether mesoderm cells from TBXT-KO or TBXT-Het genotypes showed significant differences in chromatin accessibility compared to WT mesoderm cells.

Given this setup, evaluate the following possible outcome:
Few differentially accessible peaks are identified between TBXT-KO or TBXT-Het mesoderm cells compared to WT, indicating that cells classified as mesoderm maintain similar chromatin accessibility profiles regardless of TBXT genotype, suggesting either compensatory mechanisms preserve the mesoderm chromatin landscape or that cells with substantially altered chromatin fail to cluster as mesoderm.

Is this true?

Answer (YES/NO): YES